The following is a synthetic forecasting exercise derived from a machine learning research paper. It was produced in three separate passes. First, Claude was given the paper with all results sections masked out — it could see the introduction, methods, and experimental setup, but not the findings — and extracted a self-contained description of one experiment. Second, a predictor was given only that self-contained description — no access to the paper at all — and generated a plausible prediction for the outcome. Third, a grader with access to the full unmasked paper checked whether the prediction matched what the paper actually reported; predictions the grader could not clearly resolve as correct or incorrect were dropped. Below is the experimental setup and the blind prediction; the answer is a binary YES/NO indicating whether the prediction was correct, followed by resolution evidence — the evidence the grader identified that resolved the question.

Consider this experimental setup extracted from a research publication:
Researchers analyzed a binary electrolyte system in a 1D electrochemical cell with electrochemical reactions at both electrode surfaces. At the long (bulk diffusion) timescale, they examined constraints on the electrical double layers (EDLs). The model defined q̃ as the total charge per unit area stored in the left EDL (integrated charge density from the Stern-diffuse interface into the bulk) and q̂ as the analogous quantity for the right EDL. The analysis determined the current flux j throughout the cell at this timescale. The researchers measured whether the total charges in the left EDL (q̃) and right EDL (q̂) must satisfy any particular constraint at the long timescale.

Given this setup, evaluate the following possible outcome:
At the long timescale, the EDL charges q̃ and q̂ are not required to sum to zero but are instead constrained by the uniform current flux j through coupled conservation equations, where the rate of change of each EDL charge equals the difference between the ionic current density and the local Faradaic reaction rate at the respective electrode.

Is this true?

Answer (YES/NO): NO